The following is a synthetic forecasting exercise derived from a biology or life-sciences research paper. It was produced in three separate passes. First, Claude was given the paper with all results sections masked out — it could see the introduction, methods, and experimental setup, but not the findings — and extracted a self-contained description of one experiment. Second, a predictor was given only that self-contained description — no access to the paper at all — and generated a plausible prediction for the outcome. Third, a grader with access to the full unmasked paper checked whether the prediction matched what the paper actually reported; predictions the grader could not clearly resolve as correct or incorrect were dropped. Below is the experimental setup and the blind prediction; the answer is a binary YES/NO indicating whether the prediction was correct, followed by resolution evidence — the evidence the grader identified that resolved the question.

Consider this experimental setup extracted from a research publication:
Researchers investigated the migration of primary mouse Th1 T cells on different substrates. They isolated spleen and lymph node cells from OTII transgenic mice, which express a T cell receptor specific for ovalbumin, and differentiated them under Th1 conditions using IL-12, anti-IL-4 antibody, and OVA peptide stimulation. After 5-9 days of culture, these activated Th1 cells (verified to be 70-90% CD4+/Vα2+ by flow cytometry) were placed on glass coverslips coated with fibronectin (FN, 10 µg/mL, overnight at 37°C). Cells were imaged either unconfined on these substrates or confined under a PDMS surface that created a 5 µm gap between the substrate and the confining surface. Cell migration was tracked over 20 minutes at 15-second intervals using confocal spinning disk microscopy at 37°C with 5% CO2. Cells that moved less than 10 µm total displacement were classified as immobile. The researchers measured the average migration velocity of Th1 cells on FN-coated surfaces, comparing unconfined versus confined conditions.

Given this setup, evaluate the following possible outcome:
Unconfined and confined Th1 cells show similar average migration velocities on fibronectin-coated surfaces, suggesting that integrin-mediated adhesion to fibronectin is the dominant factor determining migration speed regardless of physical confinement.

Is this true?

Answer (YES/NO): NO